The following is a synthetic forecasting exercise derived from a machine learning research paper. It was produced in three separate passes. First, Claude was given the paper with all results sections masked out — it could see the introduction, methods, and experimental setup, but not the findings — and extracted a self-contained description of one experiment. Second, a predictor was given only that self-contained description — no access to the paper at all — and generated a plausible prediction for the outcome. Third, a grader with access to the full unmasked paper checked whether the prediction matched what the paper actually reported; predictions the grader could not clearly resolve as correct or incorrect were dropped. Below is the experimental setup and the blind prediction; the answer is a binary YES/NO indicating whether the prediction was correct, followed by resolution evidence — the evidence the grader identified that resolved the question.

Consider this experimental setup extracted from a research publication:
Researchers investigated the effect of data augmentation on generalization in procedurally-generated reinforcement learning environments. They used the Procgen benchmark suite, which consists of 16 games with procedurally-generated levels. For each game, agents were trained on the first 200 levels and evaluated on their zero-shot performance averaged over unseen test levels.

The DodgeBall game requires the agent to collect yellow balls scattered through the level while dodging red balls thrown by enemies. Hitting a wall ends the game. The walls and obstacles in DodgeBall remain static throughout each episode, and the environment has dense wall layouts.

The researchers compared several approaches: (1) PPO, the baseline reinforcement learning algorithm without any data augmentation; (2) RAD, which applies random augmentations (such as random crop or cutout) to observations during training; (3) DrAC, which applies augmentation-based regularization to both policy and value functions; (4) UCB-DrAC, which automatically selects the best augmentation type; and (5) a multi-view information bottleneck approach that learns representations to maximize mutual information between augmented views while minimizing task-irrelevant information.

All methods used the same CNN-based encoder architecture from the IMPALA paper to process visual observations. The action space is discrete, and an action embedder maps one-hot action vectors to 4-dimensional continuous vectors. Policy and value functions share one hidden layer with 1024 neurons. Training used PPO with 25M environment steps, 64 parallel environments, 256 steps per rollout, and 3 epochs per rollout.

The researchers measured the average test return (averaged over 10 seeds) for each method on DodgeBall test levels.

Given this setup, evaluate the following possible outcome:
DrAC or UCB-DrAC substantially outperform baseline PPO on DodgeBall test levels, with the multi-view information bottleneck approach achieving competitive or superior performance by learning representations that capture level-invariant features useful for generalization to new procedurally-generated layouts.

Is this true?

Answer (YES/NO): NO